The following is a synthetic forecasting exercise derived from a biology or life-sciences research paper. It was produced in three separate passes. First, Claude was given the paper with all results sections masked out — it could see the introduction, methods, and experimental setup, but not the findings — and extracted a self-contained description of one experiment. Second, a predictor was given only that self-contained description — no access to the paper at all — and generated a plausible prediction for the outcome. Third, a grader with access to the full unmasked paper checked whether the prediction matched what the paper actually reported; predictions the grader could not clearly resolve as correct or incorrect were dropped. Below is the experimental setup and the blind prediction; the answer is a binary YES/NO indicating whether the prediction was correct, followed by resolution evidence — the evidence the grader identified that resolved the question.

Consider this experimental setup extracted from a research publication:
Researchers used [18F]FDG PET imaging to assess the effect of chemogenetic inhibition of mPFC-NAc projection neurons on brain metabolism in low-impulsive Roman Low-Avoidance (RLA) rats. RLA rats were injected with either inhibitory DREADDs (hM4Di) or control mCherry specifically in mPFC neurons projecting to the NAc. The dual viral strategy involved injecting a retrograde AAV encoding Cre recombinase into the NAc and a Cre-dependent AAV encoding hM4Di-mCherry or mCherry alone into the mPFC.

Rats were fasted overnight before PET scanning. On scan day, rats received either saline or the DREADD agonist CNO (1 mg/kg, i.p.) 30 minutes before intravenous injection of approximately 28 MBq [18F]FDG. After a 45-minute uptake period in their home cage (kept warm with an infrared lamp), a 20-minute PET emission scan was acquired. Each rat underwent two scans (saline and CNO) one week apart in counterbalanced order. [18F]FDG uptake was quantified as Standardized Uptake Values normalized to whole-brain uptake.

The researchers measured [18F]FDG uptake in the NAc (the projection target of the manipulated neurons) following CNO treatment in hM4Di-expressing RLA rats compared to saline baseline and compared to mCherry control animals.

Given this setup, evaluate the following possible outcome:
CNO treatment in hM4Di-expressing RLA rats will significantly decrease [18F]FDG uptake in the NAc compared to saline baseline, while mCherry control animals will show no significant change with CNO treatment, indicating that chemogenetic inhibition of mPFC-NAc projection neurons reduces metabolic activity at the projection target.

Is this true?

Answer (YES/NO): NO